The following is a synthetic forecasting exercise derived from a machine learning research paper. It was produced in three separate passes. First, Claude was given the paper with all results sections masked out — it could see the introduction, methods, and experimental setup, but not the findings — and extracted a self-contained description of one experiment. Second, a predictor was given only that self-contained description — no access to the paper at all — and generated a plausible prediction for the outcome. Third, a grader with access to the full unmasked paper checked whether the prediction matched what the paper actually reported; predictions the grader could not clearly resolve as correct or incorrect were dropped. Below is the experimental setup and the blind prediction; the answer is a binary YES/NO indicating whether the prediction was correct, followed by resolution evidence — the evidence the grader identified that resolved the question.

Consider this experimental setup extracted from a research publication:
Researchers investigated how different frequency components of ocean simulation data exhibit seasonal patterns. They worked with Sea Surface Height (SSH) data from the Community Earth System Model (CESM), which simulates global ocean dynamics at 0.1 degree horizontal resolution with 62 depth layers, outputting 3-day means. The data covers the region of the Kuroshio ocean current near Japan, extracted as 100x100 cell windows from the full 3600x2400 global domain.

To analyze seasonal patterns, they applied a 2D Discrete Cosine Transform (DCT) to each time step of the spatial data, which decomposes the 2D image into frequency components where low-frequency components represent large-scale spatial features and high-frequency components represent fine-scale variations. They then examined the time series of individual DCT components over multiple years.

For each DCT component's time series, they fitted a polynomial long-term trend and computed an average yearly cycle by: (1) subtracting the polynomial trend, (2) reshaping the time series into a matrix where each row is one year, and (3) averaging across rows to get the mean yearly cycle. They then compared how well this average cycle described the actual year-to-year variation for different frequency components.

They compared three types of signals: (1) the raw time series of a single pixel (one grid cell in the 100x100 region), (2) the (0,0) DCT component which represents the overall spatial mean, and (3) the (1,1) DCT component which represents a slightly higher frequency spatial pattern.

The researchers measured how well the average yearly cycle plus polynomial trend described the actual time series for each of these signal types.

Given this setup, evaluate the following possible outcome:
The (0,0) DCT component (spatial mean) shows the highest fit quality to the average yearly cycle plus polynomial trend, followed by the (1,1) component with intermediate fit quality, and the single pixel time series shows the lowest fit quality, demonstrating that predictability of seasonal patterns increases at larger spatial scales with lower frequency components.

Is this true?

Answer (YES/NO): YES